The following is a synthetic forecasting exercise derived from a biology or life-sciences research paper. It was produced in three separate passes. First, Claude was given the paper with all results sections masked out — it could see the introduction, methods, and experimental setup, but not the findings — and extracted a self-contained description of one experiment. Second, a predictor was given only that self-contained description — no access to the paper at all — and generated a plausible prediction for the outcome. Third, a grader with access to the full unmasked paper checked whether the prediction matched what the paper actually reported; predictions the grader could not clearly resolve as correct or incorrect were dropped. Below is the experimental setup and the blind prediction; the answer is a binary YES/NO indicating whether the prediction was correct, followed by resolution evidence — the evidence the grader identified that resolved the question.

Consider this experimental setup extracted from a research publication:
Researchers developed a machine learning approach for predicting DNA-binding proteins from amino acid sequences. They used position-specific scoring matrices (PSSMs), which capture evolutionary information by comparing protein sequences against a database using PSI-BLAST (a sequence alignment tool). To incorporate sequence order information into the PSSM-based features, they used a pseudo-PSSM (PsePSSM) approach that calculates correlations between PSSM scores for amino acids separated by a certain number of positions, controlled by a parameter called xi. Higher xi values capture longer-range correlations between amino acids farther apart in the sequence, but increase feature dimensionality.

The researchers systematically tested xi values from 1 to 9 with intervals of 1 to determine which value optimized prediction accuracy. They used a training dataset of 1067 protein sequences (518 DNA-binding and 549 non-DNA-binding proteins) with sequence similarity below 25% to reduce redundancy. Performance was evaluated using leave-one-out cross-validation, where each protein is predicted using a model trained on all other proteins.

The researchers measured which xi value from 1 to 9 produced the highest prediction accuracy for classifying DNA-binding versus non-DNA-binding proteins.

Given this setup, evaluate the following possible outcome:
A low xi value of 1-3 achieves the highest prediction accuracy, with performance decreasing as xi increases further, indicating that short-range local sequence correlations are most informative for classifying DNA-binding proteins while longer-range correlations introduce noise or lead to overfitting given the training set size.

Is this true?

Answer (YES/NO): YES